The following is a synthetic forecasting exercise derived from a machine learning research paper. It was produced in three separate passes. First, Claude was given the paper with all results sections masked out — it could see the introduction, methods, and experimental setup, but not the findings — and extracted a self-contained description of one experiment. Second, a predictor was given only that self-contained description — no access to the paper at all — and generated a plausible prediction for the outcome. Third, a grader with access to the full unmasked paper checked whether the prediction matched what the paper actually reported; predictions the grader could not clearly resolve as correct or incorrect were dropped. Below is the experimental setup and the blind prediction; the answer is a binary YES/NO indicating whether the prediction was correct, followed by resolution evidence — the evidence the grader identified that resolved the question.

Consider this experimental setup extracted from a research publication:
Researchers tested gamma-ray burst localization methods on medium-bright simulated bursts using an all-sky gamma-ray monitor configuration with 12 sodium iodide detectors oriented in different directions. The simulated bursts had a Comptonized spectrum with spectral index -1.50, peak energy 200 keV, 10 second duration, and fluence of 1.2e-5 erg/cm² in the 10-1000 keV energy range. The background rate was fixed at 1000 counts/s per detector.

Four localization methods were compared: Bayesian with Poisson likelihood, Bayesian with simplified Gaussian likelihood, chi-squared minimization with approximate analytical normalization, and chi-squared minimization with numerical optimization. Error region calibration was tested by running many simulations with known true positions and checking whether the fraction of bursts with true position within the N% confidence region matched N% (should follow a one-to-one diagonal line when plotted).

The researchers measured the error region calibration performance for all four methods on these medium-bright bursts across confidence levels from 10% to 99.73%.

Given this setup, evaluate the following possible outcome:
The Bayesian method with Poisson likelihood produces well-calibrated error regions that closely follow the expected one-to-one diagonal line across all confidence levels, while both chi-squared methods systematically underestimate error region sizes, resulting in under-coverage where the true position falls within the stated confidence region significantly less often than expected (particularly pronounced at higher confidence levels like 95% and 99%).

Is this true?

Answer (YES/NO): NO